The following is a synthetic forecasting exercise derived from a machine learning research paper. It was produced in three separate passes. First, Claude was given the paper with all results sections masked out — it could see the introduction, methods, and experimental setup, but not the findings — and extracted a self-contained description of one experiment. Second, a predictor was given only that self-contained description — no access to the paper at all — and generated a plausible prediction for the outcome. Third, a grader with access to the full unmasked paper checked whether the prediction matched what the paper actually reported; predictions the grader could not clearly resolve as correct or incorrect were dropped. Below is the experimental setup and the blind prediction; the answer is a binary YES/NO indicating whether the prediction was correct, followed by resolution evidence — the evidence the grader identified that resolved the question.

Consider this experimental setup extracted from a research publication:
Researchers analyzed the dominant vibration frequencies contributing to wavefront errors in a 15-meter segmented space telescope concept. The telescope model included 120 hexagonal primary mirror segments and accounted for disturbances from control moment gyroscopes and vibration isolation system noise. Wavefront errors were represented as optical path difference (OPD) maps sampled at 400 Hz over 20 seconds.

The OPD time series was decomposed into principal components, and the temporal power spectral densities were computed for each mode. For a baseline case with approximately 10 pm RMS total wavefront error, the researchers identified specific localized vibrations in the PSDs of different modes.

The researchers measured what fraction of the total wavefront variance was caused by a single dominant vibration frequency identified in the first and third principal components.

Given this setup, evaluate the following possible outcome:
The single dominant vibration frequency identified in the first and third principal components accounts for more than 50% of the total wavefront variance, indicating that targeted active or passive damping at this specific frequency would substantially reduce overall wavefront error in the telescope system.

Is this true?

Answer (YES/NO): NO